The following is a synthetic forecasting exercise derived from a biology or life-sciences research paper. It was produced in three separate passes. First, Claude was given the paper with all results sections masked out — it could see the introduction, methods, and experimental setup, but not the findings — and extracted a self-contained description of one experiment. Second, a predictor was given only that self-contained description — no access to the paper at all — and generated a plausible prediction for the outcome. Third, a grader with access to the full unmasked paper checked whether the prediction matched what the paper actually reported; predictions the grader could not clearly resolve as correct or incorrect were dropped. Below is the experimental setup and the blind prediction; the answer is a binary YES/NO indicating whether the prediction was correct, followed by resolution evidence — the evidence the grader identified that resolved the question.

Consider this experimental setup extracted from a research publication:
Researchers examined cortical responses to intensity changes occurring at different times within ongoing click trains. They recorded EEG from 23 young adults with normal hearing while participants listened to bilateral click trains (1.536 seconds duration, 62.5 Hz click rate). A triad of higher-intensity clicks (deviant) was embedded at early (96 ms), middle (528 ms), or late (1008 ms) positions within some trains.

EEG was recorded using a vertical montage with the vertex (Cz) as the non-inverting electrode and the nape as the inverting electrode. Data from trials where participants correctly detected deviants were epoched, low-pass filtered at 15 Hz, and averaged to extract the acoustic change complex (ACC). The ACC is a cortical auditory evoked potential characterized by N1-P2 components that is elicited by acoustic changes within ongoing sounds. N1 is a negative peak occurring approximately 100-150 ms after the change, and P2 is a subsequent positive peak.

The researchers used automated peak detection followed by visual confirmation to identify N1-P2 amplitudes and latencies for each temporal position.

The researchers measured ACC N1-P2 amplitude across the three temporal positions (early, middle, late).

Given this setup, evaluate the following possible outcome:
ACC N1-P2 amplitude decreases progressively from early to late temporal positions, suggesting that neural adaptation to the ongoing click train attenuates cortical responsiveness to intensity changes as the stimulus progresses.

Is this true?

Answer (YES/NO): NO